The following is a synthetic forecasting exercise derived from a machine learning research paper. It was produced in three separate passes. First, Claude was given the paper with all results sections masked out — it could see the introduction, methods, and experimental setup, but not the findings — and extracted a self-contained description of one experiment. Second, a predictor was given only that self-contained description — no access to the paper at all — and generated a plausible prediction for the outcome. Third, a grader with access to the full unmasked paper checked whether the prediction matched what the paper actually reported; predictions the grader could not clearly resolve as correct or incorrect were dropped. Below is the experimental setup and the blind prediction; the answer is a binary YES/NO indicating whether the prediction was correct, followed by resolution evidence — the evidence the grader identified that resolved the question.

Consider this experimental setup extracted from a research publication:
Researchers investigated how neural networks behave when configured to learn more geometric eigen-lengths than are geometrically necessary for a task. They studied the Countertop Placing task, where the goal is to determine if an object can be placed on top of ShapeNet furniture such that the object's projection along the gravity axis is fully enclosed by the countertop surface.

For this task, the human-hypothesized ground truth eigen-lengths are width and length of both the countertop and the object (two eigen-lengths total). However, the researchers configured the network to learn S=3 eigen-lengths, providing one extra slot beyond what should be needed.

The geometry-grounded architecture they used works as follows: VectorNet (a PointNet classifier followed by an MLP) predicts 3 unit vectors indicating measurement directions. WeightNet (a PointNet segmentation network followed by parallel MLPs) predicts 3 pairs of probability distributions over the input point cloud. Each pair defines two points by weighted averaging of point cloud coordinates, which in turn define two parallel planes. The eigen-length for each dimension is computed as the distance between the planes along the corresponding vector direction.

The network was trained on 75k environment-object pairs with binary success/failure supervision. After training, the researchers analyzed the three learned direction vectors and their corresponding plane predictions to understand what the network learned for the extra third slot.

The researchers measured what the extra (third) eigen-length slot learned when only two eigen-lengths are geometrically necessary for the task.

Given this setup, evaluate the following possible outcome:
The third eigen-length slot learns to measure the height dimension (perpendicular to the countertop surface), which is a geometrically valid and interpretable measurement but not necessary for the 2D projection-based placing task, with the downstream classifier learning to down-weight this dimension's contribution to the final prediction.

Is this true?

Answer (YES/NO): NO